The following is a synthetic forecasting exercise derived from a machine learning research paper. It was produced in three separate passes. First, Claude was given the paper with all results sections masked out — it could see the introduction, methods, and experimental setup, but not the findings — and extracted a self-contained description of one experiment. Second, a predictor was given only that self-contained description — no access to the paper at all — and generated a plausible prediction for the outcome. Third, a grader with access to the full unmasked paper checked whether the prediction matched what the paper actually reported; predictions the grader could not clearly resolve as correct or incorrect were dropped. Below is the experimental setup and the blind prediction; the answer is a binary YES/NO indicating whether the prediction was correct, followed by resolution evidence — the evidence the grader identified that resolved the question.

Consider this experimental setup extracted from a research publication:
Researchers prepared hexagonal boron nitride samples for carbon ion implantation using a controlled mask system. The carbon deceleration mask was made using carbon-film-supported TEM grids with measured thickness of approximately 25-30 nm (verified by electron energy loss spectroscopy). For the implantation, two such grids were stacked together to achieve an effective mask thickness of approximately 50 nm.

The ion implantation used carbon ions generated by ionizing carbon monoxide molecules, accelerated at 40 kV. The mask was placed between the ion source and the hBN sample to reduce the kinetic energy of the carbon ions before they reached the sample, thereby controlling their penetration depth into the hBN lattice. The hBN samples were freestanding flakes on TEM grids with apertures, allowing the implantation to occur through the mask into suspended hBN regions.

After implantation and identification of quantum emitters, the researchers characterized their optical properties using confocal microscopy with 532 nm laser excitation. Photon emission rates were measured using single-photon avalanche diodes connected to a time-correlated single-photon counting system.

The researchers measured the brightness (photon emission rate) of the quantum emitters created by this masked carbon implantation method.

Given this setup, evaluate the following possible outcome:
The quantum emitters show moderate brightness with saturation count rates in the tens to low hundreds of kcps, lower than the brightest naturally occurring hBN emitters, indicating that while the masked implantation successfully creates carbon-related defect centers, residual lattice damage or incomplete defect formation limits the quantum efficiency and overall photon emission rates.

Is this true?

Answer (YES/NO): NO